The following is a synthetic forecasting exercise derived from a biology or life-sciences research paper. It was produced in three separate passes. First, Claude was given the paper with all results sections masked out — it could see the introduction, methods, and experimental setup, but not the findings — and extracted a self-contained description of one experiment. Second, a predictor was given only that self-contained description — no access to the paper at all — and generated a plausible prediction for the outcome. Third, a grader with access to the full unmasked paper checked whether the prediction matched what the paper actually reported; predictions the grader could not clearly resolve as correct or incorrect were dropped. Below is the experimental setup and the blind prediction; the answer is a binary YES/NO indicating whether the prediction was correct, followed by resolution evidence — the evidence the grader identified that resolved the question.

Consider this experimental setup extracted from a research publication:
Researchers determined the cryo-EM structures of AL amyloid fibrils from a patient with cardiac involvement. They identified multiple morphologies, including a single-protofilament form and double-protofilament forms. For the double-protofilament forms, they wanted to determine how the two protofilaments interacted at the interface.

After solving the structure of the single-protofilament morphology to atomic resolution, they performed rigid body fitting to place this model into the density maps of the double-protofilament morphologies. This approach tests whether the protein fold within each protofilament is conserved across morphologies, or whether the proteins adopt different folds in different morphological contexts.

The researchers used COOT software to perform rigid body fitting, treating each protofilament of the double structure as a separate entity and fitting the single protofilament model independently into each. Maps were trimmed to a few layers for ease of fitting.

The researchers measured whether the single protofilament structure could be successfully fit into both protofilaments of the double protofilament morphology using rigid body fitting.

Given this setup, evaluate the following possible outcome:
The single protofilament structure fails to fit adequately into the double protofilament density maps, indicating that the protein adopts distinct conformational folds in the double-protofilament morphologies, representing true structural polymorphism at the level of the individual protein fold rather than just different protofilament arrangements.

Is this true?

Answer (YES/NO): NO